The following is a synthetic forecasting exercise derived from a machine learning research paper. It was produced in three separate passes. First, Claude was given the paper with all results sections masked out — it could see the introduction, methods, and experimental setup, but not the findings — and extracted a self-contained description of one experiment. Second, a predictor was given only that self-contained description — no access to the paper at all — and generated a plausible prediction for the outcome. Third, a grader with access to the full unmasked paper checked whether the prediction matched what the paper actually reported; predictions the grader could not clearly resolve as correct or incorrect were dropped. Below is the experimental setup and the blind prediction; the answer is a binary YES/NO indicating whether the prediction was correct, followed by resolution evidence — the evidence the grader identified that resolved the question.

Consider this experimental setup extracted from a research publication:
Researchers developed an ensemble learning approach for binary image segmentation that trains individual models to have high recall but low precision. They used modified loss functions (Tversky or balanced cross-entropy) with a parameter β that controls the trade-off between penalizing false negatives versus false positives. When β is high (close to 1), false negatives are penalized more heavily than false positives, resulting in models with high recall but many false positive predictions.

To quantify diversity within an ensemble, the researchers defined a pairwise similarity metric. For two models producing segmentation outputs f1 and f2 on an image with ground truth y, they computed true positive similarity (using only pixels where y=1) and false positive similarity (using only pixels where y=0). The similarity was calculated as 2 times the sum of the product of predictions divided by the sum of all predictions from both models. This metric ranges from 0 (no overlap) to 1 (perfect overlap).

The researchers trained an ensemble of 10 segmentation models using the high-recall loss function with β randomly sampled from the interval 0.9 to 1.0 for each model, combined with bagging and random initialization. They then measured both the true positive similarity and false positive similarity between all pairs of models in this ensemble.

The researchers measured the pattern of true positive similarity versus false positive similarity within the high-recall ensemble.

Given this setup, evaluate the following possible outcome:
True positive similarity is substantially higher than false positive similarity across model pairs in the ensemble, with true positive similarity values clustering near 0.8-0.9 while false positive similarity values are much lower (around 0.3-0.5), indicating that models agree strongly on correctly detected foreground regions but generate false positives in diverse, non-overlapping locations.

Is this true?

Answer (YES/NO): NO